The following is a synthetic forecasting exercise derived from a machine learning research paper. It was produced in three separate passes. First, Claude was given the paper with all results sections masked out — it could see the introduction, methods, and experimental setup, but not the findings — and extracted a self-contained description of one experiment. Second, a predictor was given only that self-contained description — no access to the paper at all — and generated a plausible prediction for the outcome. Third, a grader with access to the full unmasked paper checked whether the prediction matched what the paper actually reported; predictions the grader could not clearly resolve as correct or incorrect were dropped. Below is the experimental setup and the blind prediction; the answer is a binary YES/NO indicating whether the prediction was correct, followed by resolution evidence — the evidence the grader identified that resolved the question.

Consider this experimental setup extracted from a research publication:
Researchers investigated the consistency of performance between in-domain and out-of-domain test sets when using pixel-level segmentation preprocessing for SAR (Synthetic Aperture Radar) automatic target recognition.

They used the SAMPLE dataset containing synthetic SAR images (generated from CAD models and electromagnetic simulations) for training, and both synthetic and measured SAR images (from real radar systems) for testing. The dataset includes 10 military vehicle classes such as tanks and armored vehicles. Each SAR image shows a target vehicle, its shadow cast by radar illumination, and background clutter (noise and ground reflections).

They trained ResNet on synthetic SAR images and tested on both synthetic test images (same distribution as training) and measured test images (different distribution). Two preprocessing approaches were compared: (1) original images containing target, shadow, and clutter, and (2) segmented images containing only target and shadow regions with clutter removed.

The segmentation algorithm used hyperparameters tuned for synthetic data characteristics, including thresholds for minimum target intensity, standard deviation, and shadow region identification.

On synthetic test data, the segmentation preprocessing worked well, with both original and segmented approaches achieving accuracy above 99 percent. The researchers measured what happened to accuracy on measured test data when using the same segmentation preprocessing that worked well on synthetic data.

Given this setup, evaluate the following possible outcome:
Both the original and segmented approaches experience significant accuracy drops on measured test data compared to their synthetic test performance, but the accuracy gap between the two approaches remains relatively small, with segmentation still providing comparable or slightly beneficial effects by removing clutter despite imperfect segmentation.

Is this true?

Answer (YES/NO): NO